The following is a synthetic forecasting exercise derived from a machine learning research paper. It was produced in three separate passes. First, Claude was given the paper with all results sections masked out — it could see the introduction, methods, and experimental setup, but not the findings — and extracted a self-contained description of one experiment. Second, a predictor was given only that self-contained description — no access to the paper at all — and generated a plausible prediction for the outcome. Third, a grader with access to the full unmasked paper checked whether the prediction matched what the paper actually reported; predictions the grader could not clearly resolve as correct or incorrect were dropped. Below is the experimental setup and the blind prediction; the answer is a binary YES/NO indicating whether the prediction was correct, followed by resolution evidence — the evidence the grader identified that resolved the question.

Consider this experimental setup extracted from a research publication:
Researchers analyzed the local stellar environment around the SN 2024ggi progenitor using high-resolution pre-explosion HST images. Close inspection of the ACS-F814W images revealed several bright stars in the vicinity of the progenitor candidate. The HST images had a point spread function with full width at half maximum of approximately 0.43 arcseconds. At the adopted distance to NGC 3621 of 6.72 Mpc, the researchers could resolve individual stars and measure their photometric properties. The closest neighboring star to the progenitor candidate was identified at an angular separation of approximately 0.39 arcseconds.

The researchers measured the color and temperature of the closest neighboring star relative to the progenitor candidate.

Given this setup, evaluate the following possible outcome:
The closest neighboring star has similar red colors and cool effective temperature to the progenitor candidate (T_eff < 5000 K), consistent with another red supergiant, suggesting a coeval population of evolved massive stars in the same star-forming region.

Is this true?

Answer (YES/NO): NO